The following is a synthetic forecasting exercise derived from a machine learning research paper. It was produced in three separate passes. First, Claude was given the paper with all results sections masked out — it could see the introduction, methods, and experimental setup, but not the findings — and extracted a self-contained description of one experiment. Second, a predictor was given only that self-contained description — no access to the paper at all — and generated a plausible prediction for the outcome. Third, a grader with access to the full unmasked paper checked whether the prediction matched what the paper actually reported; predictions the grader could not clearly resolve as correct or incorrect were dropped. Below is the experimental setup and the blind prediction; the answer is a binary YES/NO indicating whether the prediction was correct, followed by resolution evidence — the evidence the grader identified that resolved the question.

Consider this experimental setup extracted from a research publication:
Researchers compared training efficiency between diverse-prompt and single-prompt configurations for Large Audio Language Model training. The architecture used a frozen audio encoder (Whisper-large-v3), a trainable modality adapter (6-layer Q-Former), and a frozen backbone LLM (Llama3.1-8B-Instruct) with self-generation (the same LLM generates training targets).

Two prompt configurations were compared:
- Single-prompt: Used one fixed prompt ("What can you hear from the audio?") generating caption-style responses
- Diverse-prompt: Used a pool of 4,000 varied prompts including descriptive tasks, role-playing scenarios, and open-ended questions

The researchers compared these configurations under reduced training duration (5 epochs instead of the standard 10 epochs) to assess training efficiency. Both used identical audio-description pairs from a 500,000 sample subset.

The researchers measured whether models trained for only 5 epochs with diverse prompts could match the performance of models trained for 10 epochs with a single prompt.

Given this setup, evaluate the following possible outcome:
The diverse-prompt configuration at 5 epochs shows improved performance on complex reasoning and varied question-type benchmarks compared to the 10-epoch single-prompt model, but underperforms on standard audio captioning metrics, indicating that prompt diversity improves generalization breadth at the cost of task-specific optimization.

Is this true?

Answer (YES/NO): NO